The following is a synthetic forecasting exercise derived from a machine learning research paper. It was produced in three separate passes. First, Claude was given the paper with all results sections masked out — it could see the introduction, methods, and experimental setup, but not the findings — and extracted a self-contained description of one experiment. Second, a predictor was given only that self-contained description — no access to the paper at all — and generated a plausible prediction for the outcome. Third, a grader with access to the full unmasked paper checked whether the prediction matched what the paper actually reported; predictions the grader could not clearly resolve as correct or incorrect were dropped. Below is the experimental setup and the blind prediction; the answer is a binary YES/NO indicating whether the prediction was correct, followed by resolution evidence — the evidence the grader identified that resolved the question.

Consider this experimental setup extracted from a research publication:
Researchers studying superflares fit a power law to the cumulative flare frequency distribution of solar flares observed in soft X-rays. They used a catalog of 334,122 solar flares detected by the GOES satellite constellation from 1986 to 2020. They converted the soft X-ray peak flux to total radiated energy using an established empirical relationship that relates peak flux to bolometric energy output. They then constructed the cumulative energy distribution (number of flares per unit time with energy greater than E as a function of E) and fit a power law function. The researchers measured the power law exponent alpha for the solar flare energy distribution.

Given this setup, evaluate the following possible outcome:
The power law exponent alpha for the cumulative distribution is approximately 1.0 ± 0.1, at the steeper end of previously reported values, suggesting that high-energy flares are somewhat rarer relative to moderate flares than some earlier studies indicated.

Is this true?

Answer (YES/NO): NO